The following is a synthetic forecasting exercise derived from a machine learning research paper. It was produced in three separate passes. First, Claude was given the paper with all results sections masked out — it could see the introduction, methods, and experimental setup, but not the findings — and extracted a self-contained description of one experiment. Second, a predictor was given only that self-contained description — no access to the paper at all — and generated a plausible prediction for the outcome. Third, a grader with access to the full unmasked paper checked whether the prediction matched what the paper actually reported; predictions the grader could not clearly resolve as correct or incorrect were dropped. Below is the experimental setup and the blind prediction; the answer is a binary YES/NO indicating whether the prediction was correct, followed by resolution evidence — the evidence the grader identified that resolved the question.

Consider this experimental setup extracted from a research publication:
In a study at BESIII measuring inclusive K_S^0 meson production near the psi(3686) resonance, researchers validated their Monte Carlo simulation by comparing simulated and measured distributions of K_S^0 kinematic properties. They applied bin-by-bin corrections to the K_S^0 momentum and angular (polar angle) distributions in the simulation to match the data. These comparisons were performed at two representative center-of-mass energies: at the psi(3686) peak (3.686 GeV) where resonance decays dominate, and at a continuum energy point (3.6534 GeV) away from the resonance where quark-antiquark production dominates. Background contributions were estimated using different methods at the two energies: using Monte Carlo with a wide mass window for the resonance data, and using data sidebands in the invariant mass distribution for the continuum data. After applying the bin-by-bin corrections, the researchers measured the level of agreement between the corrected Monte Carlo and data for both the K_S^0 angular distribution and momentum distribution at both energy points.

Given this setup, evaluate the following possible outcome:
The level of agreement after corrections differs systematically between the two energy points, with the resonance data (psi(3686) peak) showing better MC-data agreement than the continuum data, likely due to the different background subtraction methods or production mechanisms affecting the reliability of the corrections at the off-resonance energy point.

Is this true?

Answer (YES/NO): NO